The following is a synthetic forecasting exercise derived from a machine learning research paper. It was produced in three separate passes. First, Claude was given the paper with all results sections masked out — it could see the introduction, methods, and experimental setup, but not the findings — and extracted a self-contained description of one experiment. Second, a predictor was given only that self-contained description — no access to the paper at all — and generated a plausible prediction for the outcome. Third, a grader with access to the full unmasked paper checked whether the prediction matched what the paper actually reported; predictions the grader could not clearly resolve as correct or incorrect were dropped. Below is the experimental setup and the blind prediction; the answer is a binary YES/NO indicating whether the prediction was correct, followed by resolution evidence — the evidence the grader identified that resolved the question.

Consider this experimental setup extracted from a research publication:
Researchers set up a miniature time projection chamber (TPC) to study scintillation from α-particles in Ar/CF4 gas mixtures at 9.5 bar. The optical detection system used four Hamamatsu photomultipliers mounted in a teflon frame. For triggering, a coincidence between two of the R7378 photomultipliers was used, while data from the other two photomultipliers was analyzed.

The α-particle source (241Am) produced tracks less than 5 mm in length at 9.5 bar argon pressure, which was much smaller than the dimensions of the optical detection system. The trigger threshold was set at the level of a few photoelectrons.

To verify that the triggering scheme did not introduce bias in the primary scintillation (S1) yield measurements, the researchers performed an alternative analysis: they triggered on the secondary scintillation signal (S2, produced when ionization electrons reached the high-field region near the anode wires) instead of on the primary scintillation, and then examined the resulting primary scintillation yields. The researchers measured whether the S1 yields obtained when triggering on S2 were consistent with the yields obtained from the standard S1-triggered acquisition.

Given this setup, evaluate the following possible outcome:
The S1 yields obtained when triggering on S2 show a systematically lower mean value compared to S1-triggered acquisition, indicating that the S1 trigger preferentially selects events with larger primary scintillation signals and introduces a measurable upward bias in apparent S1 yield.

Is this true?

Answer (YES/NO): NO